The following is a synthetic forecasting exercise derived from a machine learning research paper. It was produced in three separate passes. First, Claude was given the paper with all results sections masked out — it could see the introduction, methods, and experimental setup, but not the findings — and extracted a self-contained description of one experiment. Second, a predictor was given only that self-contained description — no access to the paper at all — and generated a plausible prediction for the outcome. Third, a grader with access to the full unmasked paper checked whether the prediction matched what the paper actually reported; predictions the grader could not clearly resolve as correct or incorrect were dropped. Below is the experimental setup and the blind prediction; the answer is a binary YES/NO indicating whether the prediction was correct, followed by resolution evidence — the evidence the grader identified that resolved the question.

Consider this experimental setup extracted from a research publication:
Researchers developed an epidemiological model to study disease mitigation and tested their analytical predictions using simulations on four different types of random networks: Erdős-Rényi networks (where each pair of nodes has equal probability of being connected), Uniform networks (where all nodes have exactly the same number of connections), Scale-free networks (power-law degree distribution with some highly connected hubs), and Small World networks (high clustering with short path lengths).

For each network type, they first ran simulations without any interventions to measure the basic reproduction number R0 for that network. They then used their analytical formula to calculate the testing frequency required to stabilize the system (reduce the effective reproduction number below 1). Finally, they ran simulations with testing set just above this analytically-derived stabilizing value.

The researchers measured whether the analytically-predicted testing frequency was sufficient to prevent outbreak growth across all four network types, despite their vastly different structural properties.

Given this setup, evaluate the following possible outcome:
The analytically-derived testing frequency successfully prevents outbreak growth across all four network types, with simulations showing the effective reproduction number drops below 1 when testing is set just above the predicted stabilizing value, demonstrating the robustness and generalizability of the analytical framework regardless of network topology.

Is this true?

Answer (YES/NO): YES